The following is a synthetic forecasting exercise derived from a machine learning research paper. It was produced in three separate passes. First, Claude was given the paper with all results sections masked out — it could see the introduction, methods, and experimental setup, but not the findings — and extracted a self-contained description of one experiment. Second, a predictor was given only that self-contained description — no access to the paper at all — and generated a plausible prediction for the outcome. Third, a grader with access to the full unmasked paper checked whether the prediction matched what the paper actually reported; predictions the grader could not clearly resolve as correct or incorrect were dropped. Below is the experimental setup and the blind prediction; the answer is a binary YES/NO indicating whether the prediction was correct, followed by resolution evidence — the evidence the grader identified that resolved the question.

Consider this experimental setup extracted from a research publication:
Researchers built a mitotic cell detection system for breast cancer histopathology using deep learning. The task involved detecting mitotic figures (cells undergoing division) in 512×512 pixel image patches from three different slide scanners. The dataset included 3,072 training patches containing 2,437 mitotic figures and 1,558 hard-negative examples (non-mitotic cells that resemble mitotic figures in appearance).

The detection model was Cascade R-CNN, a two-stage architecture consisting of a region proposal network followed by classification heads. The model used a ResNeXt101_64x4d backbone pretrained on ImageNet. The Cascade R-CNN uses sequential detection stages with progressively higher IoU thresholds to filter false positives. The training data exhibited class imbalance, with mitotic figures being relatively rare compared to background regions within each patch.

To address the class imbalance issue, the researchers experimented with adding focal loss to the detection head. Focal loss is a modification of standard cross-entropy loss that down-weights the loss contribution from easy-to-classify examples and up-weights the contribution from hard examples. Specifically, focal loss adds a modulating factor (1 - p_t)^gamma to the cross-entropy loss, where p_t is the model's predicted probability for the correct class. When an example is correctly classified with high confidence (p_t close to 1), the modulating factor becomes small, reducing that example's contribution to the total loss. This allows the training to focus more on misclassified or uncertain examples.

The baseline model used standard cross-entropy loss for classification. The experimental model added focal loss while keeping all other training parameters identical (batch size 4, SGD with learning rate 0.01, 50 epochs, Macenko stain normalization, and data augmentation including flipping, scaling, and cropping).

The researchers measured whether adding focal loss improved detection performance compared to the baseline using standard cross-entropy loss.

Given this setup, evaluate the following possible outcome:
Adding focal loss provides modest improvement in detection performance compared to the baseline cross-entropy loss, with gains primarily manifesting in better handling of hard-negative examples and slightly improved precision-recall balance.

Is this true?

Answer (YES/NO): NO